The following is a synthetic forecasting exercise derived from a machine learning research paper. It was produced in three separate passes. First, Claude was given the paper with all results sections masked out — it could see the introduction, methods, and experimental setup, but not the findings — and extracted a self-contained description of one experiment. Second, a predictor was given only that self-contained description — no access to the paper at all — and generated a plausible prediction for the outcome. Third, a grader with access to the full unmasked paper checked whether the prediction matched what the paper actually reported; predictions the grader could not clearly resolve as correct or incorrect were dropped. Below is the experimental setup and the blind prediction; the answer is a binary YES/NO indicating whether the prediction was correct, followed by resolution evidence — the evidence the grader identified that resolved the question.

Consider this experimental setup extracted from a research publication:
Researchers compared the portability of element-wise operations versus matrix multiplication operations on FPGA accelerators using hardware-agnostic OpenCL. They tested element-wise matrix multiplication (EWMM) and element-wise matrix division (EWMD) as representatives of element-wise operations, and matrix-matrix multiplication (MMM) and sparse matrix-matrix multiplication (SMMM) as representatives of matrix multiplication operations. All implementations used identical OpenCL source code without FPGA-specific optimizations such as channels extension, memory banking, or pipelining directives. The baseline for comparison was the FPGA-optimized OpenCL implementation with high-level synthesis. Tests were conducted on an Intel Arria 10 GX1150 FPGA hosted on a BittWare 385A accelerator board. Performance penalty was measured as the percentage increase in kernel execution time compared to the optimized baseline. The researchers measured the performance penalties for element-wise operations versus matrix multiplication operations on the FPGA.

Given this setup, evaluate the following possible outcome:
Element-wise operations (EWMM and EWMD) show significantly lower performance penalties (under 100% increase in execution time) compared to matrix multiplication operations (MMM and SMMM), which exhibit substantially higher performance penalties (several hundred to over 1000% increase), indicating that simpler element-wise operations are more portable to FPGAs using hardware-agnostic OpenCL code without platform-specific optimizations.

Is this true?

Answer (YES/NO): YES